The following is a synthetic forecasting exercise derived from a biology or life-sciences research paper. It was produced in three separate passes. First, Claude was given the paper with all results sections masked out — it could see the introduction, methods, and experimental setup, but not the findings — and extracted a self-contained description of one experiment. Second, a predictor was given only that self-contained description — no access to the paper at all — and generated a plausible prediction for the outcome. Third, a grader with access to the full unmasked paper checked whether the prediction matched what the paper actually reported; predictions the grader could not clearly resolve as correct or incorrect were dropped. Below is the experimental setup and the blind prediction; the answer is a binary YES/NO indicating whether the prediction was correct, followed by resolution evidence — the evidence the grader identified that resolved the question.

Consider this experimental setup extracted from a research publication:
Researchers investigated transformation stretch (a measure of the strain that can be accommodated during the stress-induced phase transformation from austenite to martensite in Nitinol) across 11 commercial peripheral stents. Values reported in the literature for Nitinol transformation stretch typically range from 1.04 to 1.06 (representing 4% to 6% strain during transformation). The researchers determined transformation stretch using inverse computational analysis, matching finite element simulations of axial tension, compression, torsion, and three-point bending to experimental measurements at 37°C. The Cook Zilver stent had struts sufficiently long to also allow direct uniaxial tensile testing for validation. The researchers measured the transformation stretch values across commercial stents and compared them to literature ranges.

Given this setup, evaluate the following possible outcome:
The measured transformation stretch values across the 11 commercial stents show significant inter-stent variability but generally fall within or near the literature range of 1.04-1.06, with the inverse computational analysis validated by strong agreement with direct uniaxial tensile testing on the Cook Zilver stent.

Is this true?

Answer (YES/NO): NO